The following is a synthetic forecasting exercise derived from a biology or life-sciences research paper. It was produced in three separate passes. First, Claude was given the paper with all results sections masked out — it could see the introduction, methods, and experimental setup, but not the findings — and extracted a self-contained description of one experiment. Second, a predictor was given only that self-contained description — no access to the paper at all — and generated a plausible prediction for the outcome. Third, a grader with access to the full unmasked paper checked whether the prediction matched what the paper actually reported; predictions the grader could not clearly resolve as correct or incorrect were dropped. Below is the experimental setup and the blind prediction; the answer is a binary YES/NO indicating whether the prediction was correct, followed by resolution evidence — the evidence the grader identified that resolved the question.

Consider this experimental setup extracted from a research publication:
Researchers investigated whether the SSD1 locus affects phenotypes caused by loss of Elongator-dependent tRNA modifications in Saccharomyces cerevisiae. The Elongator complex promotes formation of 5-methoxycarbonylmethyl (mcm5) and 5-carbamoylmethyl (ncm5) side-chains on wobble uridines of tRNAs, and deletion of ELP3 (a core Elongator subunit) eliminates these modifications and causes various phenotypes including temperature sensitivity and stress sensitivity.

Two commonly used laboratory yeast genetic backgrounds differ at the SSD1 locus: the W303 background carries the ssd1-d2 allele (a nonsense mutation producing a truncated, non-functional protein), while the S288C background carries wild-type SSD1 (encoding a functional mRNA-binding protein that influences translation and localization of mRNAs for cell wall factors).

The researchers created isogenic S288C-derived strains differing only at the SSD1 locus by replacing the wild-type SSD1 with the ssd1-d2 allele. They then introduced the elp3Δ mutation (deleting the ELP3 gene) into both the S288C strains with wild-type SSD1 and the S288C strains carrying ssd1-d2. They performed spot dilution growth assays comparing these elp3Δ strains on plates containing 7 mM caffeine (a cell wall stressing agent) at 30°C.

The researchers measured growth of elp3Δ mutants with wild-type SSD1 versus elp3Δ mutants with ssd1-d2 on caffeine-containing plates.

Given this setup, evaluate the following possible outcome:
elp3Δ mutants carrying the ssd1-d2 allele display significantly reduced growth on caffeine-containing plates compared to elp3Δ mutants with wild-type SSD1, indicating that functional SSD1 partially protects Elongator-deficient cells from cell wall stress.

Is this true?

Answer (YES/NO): YES